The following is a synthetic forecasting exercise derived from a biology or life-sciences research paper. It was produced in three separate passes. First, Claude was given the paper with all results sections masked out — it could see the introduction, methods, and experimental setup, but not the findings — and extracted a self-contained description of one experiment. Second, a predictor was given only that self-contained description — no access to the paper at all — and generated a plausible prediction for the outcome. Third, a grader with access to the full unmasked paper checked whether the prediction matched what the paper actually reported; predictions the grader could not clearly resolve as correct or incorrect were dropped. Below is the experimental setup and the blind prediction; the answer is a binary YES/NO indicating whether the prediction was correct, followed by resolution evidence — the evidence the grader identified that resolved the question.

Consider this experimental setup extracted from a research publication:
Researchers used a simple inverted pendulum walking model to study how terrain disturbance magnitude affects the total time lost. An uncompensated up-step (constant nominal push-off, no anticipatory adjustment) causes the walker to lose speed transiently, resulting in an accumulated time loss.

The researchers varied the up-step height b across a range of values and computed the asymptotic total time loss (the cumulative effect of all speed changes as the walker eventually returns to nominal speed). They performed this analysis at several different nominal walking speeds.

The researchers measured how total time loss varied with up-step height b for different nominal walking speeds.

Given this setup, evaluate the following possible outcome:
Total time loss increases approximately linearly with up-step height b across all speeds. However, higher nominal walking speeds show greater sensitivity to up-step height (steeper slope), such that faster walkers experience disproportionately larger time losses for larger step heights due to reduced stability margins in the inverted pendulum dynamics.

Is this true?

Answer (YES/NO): NO